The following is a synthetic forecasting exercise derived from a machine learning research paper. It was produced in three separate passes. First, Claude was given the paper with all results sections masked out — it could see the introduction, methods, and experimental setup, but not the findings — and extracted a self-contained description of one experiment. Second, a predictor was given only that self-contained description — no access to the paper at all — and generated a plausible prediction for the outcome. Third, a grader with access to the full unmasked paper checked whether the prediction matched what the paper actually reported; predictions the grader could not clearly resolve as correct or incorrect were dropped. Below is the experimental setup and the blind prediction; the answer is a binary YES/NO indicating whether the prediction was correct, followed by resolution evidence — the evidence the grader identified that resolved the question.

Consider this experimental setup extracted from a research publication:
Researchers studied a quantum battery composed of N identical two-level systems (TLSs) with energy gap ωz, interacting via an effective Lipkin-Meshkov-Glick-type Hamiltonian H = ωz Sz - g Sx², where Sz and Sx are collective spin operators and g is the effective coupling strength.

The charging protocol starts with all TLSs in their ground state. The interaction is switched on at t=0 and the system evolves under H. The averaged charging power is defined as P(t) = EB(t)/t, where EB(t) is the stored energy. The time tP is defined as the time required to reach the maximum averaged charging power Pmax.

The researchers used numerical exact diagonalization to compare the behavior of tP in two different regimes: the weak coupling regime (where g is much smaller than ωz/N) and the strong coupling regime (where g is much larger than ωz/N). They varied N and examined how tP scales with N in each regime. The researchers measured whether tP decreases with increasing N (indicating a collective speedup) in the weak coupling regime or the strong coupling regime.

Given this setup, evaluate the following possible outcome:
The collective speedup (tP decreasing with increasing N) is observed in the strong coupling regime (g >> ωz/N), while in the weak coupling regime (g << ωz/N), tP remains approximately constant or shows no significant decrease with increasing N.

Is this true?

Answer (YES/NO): YES